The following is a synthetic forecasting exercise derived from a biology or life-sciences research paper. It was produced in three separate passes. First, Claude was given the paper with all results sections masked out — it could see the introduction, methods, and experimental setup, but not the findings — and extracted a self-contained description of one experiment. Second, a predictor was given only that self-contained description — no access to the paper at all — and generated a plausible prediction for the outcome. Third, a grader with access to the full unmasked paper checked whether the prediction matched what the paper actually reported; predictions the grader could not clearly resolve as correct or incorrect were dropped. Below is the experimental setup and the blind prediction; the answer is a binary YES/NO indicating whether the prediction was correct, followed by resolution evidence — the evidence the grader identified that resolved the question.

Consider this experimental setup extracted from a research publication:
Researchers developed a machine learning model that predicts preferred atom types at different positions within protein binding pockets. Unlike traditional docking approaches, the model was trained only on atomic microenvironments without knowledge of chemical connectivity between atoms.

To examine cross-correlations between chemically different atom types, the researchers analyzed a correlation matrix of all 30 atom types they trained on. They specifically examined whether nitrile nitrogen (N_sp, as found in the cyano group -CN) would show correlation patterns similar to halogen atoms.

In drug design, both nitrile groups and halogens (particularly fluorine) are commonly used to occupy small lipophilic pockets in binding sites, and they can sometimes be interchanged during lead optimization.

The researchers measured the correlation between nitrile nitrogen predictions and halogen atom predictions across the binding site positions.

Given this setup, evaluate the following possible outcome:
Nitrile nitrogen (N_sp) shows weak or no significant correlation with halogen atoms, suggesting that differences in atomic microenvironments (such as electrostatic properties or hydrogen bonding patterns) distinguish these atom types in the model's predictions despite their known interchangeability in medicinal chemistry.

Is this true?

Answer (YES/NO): NO